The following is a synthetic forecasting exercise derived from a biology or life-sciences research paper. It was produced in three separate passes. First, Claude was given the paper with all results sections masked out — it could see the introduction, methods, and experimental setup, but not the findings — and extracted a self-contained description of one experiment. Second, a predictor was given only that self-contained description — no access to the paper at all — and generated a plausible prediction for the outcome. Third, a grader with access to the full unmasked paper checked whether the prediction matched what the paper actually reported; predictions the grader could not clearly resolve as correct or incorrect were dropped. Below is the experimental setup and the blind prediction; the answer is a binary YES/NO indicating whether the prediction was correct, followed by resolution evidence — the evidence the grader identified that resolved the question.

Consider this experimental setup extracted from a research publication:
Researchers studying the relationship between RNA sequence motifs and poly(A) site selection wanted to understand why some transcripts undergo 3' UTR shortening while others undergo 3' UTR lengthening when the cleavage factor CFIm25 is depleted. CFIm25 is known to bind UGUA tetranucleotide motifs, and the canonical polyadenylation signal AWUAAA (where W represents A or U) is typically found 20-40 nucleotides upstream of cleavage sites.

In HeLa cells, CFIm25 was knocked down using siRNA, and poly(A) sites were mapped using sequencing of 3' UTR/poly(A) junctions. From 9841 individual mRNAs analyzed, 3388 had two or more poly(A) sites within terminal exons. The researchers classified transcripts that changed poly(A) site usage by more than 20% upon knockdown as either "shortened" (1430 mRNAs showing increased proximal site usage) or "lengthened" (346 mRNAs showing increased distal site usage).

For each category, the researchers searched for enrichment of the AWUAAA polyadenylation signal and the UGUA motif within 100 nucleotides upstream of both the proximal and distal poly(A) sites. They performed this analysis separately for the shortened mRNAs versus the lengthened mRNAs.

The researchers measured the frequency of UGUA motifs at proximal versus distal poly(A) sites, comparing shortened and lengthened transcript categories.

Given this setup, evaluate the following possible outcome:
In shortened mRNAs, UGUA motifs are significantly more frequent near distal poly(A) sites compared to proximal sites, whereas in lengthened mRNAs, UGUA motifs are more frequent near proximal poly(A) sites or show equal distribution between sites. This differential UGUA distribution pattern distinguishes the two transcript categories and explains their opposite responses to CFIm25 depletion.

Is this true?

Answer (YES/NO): YES